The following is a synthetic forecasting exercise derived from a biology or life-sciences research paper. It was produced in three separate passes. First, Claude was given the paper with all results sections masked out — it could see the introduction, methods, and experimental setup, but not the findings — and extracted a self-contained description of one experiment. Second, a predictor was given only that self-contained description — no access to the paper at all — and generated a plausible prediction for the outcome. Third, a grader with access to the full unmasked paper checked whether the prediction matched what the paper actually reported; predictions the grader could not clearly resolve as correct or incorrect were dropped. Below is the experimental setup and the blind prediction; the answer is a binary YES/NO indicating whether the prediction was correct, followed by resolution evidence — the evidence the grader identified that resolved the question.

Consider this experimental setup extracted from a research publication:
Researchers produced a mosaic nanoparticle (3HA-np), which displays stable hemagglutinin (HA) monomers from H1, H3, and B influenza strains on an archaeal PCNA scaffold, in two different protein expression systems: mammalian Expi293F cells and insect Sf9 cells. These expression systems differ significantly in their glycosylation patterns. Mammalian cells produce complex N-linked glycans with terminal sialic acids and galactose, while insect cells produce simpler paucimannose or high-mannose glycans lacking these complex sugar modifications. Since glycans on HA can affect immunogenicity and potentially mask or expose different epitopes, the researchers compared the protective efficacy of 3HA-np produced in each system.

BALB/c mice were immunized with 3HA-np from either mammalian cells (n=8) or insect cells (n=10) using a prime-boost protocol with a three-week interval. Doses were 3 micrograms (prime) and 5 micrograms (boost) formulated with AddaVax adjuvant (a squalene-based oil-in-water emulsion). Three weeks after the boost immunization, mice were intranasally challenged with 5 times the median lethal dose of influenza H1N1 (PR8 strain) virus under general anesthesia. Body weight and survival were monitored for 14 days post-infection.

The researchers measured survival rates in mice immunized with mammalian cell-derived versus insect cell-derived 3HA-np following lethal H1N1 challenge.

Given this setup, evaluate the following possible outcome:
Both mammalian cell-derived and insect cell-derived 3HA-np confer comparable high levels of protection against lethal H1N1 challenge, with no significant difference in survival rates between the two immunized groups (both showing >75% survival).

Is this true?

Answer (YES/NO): YES